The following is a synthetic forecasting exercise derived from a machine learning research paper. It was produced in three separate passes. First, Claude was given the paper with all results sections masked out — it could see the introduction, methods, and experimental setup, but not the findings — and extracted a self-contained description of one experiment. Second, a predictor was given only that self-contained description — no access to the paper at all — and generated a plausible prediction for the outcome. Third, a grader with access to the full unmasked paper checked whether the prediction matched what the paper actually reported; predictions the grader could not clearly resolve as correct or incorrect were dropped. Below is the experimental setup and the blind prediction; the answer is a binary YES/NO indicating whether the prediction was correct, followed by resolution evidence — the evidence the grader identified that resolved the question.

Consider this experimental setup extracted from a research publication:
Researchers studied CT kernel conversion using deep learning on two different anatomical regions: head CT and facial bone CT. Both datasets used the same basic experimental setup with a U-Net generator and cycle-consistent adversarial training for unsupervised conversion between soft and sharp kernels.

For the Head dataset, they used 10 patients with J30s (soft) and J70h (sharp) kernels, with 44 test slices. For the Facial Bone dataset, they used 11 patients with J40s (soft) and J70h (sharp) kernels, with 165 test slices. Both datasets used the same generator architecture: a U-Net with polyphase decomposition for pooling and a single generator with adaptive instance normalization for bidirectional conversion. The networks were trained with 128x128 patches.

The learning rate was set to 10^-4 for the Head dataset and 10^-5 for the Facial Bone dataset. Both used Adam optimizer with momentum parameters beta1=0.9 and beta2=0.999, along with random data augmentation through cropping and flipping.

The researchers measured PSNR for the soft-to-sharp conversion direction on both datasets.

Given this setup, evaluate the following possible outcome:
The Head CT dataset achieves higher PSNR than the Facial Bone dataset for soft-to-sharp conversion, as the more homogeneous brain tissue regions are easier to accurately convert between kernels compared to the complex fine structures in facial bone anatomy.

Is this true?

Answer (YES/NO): YES